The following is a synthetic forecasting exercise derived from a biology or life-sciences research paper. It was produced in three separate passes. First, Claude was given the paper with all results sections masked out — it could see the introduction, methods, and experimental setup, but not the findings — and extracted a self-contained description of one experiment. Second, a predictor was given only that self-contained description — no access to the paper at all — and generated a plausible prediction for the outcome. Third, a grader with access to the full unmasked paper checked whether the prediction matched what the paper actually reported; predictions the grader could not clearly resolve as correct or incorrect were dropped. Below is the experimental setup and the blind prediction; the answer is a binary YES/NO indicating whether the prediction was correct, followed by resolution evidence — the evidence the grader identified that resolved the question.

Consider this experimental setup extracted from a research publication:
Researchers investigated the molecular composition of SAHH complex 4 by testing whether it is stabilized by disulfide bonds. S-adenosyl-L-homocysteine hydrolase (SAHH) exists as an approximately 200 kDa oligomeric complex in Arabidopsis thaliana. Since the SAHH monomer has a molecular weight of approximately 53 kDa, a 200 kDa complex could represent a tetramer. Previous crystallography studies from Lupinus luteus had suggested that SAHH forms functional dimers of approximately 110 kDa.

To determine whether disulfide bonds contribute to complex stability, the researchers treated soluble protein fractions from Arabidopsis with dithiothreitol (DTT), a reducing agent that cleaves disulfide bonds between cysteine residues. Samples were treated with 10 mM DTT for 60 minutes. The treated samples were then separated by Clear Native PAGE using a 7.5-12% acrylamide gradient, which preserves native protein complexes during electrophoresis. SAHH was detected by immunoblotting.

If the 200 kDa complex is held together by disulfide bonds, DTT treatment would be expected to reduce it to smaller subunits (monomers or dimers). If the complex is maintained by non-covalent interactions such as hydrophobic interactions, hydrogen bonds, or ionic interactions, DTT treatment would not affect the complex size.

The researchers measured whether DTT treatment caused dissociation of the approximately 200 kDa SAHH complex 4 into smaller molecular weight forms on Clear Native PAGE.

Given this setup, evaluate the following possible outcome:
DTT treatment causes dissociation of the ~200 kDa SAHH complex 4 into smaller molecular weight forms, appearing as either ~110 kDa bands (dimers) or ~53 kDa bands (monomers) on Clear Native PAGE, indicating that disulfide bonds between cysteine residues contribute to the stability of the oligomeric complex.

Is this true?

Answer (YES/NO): NO